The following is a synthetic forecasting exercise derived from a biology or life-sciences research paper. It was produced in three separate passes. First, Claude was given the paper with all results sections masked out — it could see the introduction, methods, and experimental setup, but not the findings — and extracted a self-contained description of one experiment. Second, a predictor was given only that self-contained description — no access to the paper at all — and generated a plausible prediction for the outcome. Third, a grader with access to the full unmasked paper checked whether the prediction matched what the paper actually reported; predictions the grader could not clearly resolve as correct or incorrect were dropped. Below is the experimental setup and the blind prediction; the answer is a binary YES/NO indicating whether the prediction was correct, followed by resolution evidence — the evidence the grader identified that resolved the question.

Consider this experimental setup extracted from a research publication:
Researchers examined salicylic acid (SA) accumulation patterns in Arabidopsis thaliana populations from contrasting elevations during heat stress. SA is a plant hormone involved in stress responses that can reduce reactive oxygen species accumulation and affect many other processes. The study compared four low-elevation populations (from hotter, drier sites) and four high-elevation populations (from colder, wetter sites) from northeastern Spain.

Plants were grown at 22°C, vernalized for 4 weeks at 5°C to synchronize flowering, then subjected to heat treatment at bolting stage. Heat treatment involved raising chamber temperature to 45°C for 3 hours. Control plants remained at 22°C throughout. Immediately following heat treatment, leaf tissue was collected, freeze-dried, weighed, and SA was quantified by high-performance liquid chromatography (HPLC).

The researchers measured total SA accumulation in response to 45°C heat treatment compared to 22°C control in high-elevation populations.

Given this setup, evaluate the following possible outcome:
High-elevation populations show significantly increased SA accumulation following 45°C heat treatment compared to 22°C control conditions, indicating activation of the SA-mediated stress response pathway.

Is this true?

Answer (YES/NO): YES